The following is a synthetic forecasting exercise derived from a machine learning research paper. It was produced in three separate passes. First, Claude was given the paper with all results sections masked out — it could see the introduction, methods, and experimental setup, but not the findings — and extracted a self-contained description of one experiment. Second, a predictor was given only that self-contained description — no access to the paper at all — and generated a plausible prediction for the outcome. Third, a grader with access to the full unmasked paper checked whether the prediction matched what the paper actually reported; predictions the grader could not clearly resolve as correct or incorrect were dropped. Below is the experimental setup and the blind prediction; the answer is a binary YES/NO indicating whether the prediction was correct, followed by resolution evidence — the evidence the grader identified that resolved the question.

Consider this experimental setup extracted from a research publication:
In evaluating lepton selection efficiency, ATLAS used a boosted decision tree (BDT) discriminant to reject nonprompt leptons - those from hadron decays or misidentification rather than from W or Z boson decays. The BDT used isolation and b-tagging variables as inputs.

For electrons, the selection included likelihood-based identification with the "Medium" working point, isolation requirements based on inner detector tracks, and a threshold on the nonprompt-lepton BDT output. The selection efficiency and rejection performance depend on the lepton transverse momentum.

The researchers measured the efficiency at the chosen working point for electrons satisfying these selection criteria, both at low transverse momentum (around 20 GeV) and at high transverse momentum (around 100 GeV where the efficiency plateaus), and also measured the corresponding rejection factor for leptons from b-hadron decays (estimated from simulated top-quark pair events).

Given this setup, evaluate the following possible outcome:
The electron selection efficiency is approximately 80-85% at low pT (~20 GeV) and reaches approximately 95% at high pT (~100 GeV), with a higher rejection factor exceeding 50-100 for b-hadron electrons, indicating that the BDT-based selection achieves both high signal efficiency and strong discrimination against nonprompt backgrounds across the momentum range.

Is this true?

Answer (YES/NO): NO